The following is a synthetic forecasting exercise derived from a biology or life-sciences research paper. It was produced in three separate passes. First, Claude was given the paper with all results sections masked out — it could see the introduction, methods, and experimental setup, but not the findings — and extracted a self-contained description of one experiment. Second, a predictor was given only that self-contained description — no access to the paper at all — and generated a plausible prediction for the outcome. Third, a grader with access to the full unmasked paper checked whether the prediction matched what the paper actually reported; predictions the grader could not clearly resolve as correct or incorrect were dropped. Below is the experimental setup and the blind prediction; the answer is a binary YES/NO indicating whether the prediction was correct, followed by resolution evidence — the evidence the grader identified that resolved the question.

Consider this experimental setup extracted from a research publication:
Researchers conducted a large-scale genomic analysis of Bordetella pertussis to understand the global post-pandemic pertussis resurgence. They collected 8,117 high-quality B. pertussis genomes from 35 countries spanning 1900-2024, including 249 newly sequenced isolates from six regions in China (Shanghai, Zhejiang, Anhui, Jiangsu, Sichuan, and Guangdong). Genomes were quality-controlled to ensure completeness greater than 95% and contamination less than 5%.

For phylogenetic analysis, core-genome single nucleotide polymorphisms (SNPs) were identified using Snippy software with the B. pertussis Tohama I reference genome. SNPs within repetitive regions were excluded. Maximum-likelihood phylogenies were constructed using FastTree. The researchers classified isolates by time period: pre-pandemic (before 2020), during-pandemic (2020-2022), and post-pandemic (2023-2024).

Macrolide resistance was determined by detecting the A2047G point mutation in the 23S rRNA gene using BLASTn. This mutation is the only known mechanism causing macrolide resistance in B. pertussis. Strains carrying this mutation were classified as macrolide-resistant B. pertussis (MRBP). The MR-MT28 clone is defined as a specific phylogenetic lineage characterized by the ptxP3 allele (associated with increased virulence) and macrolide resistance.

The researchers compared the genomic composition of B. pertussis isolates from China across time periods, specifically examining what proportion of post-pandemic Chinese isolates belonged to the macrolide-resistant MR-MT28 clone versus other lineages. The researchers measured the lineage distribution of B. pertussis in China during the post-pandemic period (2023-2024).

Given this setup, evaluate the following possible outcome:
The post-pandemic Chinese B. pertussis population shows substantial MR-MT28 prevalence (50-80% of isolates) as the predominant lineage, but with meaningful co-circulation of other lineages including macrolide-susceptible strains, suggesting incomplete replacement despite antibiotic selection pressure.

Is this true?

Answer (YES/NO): NO